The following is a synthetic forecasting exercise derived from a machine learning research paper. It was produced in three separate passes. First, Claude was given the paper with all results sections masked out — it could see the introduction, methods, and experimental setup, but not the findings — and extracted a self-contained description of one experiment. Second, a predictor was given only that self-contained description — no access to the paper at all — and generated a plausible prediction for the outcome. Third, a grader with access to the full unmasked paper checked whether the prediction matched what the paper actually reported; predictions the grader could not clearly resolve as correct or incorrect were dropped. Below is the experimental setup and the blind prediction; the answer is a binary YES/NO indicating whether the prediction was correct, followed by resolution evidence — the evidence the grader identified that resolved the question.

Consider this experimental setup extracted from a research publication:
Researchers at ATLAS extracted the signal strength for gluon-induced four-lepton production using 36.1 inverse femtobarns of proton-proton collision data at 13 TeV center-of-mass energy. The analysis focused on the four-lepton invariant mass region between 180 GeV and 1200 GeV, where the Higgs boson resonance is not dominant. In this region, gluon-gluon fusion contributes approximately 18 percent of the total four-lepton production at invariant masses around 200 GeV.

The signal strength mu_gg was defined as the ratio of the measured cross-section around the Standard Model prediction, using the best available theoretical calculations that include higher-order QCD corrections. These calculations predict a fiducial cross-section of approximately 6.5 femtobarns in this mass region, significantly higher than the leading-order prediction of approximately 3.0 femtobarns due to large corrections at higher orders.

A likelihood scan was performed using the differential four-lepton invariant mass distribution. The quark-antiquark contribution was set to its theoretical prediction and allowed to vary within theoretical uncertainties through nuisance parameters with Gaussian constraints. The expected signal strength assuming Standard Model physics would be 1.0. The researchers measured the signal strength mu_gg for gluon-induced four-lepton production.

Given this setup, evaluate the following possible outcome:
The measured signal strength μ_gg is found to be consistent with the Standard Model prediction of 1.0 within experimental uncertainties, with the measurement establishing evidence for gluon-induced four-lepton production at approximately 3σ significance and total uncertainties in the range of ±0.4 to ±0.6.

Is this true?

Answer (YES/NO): NO